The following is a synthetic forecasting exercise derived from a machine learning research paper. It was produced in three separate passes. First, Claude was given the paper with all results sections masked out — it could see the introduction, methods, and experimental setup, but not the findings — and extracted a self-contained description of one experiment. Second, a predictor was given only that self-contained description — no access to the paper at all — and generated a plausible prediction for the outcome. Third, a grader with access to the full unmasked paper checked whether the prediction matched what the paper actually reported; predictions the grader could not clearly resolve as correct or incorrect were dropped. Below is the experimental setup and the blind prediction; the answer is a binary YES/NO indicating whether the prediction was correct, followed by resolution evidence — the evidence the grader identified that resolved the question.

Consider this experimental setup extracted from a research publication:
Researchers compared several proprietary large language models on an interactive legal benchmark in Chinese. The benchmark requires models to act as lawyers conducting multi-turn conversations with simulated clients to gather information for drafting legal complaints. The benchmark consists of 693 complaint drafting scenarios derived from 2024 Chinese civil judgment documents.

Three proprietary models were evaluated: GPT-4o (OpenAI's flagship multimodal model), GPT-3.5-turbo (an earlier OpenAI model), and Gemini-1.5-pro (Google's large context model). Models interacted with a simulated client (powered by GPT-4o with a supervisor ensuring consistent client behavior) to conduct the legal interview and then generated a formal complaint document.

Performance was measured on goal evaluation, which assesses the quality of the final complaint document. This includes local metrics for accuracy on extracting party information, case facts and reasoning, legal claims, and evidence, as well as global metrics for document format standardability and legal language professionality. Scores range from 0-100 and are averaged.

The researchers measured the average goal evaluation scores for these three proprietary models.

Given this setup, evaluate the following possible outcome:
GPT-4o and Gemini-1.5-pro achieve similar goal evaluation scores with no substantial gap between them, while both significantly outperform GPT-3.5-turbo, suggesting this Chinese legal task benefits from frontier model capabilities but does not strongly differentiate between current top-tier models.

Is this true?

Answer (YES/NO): NO